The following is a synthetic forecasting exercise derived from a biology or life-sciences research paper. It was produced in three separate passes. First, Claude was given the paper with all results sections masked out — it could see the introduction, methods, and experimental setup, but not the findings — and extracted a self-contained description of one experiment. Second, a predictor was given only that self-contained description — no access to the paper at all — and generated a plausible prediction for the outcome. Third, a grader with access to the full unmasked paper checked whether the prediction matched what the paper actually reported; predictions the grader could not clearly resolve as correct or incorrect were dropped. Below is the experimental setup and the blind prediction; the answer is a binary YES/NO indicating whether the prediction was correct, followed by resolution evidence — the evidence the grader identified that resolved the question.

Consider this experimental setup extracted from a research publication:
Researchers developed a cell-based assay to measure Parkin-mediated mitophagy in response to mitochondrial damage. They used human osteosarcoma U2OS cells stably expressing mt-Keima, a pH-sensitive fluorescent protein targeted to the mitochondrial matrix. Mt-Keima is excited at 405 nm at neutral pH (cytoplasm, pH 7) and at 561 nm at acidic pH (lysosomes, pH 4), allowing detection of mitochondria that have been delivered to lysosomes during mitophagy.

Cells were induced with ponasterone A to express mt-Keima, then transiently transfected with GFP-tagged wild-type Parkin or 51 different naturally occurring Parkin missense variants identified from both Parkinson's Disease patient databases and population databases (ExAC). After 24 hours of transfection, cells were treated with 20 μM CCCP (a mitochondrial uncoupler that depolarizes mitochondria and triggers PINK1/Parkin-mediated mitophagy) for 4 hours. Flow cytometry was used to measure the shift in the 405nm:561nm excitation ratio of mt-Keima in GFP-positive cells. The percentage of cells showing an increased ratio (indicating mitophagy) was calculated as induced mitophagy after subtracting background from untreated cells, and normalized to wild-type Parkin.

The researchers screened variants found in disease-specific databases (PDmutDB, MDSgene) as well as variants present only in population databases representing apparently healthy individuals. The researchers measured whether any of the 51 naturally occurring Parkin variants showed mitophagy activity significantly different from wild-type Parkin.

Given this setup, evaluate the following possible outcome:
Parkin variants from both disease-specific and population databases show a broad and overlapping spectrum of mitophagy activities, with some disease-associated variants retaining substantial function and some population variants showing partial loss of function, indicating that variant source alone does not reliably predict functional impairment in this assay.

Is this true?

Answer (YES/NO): YES